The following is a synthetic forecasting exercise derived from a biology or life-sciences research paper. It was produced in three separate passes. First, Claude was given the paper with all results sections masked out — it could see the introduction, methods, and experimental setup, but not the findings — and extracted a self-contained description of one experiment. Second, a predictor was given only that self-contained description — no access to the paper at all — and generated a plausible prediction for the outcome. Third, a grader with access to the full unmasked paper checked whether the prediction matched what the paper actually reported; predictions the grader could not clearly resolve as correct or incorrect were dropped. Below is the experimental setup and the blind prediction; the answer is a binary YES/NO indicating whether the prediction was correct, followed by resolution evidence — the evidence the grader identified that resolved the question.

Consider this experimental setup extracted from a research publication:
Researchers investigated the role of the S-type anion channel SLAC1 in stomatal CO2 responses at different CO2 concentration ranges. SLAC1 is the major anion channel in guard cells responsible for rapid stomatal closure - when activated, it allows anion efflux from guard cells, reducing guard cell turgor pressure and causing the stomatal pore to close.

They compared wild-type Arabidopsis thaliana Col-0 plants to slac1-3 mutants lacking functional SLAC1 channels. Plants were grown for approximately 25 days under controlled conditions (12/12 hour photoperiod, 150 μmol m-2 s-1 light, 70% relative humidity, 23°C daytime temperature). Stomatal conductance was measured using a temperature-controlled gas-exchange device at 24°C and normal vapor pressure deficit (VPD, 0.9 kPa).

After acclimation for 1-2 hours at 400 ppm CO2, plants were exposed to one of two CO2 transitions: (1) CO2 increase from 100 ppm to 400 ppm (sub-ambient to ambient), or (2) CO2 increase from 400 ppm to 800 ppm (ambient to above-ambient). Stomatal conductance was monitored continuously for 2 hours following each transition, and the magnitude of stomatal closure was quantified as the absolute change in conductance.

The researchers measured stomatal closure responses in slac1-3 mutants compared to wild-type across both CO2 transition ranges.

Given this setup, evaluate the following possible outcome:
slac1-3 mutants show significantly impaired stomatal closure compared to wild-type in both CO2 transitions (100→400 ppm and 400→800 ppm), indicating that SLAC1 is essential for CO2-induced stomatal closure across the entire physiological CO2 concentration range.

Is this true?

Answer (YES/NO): NO